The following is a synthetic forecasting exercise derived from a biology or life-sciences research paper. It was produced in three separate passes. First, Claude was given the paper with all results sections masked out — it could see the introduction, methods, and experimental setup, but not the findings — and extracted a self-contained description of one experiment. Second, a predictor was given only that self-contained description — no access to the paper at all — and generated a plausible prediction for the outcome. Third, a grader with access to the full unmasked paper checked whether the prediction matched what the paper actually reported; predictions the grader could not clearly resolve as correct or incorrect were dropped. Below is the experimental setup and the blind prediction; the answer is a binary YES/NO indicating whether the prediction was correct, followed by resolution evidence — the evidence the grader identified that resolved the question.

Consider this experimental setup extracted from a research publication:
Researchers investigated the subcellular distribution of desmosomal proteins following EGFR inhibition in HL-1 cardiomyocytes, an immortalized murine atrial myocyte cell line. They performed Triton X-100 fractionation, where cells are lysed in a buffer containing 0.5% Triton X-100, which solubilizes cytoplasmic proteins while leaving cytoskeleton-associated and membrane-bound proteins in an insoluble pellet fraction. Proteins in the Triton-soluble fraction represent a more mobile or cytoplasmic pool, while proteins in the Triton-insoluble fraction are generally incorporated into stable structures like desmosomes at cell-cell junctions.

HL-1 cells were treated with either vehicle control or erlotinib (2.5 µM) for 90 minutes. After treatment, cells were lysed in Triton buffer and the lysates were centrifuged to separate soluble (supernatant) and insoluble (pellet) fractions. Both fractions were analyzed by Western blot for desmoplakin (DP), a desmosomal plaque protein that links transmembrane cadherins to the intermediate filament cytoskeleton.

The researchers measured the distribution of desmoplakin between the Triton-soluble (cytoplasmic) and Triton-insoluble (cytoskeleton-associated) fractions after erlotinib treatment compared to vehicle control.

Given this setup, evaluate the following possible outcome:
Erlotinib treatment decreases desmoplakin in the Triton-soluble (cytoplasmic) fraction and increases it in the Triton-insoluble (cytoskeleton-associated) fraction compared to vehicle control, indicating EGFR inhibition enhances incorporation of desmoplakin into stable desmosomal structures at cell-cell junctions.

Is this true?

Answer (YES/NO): NO